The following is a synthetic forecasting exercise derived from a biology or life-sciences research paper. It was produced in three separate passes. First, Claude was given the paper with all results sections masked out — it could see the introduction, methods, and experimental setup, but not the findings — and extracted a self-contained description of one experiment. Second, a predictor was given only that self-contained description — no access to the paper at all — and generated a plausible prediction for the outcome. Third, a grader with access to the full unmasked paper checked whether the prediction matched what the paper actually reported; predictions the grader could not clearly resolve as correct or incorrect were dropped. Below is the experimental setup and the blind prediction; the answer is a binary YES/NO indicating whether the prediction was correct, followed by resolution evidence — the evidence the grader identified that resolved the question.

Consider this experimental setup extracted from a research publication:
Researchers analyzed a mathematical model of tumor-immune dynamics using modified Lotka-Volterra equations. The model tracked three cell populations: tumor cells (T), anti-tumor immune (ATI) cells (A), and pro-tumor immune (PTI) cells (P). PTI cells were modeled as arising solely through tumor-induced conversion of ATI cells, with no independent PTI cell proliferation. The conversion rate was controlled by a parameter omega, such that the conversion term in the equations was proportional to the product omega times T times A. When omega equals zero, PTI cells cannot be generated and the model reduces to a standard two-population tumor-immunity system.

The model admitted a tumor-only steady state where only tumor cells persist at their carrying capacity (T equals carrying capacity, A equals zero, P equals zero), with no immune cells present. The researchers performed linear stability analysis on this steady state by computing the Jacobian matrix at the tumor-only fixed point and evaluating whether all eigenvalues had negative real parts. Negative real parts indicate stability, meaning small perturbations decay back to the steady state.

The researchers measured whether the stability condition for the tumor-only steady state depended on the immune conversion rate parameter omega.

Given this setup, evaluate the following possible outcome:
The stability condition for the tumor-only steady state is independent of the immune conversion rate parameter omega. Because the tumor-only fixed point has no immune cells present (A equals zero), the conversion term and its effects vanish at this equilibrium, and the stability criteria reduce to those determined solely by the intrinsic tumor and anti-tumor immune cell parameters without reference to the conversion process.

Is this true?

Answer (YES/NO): YES